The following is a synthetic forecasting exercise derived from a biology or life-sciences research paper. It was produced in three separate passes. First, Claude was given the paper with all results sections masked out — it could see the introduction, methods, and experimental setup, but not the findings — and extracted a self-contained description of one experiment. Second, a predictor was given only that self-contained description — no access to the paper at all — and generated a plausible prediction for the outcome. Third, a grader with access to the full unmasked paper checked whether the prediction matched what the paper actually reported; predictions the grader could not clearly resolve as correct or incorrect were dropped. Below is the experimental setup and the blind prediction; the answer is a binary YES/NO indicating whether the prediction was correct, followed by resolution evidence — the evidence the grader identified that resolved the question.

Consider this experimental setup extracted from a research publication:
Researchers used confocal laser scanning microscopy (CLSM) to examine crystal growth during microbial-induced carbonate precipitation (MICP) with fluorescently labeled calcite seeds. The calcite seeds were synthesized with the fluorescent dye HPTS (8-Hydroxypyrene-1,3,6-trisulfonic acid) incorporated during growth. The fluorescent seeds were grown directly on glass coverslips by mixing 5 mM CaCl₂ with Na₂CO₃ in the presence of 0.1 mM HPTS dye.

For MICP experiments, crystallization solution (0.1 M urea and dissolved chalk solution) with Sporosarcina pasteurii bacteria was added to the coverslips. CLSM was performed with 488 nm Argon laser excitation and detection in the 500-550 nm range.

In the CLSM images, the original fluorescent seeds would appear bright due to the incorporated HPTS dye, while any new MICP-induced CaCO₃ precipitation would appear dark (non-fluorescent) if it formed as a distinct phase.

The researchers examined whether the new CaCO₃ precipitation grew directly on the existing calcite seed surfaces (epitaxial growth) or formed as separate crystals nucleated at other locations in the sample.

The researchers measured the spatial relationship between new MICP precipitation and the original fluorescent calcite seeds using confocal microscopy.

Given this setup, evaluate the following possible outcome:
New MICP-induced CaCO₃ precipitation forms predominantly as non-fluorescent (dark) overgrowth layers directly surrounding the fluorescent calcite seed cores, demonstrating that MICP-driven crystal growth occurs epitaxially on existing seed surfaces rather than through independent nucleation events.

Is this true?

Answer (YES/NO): YES